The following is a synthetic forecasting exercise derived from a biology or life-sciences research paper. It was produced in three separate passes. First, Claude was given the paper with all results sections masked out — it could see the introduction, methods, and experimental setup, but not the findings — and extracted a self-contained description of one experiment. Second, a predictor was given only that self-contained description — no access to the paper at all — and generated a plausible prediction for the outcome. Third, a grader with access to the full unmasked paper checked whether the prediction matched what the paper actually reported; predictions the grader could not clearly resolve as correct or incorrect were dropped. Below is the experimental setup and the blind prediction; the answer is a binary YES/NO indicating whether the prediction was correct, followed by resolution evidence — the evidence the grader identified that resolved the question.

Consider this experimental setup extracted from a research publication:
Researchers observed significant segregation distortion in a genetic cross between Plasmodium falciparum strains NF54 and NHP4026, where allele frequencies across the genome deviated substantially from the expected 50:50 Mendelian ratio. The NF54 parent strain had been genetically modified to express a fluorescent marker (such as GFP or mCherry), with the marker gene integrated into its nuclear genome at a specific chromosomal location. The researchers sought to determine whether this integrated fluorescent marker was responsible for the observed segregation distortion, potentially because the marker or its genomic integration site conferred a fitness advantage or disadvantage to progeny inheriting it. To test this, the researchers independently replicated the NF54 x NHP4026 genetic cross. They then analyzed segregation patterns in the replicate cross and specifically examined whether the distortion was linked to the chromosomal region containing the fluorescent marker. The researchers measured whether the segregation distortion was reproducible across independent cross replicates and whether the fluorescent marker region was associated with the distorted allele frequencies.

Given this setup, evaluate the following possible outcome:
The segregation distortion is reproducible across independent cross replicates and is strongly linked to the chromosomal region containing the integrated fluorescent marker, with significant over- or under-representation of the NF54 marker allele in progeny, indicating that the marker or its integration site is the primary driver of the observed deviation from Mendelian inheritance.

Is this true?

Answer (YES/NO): NO